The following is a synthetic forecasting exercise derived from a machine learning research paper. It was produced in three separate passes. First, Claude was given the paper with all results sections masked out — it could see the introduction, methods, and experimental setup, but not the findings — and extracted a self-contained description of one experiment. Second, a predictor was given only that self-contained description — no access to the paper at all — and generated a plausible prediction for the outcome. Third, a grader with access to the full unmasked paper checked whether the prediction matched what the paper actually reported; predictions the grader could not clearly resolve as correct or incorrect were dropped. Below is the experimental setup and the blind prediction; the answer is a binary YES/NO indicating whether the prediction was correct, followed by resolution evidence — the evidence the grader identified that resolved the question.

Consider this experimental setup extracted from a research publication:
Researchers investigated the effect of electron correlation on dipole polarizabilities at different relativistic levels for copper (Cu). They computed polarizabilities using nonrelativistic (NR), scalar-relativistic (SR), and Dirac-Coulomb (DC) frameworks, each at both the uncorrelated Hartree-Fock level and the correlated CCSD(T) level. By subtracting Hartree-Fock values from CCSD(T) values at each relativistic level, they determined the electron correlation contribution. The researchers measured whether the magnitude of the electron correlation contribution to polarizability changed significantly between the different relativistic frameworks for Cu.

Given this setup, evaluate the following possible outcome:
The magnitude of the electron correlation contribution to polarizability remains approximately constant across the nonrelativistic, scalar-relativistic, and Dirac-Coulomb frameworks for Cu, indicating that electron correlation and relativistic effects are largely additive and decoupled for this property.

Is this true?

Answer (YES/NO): NO